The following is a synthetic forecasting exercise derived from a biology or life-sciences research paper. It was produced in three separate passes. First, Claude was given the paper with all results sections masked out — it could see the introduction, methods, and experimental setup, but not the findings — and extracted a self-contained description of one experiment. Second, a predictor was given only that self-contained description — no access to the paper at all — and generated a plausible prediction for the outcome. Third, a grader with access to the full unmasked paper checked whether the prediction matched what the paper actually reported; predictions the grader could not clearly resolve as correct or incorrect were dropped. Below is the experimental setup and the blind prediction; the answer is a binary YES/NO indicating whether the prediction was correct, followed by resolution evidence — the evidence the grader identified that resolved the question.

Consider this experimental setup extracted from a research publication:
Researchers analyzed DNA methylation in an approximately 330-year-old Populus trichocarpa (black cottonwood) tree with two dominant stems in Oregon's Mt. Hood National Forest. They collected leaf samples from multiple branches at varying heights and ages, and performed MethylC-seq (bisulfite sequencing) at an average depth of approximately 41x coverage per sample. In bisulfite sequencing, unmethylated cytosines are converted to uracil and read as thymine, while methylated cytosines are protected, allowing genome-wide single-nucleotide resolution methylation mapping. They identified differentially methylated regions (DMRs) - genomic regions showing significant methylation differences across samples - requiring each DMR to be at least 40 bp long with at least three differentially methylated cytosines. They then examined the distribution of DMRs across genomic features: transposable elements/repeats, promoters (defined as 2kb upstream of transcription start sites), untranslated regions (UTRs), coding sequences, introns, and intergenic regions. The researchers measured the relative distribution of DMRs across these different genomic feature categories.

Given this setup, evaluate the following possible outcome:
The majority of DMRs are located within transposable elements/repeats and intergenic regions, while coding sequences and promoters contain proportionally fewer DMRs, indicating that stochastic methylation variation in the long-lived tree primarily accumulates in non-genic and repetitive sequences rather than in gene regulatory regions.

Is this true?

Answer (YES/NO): NO